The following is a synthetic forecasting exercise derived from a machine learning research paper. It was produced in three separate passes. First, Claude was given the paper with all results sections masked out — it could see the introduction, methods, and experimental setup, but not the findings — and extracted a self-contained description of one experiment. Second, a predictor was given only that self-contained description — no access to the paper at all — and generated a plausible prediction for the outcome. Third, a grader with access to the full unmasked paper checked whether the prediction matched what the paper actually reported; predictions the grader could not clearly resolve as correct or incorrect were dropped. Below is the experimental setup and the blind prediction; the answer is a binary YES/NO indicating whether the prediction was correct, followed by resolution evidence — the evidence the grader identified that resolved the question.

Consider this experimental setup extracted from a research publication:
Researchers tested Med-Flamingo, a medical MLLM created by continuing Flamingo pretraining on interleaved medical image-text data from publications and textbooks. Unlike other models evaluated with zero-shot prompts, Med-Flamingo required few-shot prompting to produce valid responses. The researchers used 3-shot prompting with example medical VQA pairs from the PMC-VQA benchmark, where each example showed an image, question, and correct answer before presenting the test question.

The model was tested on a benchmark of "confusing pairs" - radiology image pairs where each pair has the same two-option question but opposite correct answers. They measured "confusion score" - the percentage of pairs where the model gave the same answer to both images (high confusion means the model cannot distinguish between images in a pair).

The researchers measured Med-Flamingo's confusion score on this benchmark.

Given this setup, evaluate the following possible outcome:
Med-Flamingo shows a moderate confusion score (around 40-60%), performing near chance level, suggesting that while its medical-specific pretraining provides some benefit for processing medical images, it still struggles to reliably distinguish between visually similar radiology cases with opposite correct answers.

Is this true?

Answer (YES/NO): NO